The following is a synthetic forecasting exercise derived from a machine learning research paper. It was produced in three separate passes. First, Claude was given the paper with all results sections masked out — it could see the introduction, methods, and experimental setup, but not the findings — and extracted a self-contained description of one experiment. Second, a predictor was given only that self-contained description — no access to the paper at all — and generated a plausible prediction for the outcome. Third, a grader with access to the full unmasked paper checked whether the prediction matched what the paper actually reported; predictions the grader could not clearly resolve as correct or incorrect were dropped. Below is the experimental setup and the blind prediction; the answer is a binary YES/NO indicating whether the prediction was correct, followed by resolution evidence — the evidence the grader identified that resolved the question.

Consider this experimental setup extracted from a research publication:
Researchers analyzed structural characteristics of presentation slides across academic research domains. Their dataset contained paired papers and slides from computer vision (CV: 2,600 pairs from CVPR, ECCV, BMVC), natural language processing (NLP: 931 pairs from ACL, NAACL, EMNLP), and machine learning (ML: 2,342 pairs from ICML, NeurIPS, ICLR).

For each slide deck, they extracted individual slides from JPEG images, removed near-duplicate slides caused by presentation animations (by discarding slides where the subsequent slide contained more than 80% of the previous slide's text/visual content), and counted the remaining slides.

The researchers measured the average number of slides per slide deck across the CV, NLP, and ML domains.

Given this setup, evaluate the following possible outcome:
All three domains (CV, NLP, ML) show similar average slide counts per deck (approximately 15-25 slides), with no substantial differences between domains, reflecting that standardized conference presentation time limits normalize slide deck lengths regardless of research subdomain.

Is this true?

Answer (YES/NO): NO